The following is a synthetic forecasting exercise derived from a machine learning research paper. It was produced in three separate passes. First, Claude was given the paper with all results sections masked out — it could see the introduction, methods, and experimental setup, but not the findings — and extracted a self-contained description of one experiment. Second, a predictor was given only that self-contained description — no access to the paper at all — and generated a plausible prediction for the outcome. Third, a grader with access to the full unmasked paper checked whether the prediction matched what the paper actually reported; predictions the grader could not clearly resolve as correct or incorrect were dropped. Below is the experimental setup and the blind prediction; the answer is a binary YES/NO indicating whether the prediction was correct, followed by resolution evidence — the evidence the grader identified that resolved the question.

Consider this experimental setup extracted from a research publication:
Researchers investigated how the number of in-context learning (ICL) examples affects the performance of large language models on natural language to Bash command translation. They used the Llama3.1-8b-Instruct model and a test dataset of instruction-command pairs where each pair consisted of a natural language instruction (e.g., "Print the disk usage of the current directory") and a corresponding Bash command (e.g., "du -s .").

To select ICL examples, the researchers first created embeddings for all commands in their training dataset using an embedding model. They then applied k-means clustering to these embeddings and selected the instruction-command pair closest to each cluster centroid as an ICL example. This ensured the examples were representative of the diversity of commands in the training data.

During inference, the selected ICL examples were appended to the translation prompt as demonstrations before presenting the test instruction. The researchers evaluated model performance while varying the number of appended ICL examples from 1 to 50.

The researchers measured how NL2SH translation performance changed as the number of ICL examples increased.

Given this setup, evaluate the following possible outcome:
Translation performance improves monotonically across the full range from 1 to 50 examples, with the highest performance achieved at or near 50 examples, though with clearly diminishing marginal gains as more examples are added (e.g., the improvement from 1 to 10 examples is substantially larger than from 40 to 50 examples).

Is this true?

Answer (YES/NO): NO